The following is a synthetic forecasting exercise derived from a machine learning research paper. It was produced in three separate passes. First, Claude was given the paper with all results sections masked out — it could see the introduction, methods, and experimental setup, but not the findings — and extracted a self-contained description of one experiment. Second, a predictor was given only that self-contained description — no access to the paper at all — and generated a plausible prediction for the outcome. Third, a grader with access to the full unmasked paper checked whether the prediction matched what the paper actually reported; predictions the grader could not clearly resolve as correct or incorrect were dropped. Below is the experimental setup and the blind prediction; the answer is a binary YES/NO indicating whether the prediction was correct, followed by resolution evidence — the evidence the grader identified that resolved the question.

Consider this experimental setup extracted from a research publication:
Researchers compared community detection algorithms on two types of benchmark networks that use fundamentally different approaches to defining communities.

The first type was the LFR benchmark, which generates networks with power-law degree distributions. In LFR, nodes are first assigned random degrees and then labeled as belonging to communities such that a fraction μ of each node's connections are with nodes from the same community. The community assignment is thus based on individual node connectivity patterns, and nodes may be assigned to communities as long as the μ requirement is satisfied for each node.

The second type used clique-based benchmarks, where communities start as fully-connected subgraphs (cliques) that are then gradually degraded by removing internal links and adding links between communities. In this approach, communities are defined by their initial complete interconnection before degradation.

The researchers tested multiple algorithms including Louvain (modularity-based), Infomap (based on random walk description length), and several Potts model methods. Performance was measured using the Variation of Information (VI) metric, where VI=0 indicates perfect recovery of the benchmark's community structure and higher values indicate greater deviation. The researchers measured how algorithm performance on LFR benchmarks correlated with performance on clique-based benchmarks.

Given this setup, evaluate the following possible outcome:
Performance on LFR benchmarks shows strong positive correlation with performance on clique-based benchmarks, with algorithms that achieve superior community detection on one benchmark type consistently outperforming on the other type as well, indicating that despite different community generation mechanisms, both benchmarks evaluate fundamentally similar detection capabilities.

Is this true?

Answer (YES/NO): NO